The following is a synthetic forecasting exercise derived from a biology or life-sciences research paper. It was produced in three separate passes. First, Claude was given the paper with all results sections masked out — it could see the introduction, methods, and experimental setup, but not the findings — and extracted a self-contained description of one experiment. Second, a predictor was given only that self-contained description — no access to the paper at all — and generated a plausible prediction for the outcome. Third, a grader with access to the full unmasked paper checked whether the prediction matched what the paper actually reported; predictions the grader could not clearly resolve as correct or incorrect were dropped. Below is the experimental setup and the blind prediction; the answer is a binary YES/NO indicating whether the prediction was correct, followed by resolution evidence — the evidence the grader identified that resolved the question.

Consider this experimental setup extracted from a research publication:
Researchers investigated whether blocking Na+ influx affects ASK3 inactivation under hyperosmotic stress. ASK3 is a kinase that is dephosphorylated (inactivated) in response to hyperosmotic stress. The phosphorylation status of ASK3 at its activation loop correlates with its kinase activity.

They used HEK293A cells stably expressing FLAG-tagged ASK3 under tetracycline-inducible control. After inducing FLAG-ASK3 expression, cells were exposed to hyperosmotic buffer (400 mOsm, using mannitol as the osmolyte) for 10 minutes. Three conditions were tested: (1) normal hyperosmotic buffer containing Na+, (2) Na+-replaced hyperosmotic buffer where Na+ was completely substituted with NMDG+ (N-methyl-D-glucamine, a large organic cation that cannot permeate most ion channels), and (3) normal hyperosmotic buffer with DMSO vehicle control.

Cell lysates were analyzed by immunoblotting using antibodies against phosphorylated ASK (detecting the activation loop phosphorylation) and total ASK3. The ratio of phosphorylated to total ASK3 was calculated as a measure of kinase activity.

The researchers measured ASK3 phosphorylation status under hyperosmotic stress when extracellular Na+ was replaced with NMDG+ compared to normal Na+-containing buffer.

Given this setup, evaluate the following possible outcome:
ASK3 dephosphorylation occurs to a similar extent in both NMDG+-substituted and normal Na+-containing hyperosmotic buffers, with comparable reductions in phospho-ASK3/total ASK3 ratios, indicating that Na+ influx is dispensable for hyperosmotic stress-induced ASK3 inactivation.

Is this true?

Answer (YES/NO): NO